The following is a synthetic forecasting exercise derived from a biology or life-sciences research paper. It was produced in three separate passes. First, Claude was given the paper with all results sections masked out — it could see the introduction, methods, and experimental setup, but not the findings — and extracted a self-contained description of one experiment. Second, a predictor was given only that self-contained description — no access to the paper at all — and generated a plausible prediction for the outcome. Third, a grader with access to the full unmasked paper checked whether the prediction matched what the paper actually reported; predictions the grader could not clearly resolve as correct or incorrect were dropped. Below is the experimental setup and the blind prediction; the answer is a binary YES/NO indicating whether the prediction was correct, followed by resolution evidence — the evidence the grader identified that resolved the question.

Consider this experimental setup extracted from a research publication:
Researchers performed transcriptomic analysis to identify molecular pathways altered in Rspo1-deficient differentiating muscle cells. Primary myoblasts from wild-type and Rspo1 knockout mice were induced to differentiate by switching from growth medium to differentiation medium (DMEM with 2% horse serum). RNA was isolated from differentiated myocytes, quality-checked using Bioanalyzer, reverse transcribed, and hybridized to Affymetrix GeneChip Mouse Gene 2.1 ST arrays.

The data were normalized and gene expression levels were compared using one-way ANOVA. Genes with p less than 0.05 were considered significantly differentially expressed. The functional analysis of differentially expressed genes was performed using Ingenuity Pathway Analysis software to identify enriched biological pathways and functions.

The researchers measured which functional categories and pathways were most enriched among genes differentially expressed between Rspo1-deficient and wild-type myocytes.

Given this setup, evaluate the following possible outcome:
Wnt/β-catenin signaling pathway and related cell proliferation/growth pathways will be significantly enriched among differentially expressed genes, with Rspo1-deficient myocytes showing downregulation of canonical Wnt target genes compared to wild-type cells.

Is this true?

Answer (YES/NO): YES